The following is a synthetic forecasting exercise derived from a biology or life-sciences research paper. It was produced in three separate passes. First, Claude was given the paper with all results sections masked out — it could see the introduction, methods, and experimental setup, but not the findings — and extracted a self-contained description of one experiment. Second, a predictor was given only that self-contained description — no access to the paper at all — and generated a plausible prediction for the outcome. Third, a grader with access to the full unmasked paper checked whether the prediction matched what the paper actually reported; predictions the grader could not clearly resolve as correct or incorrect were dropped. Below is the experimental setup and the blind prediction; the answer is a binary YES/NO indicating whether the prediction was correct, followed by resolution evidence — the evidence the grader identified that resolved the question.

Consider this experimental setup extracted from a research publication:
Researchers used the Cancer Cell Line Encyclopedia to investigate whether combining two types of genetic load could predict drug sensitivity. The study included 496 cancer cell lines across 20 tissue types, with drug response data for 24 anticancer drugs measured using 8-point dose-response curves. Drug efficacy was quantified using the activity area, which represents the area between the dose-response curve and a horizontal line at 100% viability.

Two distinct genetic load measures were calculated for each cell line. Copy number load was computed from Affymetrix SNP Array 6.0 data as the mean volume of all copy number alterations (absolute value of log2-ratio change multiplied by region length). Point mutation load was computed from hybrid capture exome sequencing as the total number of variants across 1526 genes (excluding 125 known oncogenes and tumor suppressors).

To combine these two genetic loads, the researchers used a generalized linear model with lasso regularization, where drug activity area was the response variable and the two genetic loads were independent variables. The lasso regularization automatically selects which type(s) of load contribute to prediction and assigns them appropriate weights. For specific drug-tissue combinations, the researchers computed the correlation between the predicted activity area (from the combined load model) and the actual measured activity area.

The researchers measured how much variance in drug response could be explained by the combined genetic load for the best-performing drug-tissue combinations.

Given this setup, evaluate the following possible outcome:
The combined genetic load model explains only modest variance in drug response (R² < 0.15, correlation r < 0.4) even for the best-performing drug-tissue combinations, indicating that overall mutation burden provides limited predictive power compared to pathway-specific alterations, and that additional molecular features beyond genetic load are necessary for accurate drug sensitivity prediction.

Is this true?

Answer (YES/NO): NO